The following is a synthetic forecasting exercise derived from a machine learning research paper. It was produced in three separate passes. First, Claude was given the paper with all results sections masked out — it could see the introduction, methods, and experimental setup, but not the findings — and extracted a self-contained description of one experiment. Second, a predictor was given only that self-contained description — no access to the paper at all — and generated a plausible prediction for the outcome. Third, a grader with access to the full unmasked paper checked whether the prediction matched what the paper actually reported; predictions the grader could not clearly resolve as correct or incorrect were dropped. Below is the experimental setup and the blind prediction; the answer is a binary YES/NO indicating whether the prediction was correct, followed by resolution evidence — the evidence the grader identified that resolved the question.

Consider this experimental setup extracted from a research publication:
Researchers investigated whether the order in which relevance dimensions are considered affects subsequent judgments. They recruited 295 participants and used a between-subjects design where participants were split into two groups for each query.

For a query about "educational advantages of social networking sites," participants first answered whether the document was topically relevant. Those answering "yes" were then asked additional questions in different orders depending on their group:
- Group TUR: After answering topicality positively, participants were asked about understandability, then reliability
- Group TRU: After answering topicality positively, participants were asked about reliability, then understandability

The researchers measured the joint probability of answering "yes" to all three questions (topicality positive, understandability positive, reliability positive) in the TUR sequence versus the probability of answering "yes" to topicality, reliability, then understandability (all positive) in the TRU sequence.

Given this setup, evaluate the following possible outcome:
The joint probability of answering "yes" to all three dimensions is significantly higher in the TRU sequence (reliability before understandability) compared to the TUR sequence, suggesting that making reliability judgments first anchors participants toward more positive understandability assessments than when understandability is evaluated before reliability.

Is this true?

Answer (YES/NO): NO